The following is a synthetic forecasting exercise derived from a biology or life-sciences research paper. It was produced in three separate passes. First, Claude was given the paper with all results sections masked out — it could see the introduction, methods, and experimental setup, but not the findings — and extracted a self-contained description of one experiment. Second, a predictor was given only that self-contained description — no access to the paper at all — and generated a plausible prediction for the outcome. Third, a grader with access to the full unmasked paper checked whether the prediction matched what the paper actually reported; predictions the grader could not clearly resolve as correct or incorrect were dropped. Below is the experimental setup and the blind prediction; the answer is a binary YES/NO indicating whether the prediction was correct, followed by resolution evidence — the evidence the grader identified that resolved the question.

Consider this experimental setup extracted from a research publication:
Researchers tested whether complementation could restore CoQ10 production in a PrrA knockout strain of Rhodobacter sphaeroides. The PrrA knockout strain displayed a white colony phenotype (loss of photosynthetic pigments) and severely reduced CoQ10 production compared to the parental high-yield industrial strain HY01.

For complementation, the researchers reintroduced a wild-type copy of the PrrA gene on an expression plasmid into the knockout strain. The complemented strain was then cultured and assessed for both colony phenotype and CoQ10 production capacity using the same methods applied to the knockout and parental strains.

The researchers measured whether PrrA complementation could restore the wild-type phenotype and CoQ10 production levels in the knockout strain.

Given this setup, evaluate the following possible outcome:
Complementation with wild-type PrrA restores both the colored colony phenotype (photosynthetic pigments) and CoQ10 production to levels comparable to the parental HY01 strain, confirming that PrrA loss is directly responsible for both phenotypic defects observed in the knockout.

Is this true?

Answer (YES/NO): YES